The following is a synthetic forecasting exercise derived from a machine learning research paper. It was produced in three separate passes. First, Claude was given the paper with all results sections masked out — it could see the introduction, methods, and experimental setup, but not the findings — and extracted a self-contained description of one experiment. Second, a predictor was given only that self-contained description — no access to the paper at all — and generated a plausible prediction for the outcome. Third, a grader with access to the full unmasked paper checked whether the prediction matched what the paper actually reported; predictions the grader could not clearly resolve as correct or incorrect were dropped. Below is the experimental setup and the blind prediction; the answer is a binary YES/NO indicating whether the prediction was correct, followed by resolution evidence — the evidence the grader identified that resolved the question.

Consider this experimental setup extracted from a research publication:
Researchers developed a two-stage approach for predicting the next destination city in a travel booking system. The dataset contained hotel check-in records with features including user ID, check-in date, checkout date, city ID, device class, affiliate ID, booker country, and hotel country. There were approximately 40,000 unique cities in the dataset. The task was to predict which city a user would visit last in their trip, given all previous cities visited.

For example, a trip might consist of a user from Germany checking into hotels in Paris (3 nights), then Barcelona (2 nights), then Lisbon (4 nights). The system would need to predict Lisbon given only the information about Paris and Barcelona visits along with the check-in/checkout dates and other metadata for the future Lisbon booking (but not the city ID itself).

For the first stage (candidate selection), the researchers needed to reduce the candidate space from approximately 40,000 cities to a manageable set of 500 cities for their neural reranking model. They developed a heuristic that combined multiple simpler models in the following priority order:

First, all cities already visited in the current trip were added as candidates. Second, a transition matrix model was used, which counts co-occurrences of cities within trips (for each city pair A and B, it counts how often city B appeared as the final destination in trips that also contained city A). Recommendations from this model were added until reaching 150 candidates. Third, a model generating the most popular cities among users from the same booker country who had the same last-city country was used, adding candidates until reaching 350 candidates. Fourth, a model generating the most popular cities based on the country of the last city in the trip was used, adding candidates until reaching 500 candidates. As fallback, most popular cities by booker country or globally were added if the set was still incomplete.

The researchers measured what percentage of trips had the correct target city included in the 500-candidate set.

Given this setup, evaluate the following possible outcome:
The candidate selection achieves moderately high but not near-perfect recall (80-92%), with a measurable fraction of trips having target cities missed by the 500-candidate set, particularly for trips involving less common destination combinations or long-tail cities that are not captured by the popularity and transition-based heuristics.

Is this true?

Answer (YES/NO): YES